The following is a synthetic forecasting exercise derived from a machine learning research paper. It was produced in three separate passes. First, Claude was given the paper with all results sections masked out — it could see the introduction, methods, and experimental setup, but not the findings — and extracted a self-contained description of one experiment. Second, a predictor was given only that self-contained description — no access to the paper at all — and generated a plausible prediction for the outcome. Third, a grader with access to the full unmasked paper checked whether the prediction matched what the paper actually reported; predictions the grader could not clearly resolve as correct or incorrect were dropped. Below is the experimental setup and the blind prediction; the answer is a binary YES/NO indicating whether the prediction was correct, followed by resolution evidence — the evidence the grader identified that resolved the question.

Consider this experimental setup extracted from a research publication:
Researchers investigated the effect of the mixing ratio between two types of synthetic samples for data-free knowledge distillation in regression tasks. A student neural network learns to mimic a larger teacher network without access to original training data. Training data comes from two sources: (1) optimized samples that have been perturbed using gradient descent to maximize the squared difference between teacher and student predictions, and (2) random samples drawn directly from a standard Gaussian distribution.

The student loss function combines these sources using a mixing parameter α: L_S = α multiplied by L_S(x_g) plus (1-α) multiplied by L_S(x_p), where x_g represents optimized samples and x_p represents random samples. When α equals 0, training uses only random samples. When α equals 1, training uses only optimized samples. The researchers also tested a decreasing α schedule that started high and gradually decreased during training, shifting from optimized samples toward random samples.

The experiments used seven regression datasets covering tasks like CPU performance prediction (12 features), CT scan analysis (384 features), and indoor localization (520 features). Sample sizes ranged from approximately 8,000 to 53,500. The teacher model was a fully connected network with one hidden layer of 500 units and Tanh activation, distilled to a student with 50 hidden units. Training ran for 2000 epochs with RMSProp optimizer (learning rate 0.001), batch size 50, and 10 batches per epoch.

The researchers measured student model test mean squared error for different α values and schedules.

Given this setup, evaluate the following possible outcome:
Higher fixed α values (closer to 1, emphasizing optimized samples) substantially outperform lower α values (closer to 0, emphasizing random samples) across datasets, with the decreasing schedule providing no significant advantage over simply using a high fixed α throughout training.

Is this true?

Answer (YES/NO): NO